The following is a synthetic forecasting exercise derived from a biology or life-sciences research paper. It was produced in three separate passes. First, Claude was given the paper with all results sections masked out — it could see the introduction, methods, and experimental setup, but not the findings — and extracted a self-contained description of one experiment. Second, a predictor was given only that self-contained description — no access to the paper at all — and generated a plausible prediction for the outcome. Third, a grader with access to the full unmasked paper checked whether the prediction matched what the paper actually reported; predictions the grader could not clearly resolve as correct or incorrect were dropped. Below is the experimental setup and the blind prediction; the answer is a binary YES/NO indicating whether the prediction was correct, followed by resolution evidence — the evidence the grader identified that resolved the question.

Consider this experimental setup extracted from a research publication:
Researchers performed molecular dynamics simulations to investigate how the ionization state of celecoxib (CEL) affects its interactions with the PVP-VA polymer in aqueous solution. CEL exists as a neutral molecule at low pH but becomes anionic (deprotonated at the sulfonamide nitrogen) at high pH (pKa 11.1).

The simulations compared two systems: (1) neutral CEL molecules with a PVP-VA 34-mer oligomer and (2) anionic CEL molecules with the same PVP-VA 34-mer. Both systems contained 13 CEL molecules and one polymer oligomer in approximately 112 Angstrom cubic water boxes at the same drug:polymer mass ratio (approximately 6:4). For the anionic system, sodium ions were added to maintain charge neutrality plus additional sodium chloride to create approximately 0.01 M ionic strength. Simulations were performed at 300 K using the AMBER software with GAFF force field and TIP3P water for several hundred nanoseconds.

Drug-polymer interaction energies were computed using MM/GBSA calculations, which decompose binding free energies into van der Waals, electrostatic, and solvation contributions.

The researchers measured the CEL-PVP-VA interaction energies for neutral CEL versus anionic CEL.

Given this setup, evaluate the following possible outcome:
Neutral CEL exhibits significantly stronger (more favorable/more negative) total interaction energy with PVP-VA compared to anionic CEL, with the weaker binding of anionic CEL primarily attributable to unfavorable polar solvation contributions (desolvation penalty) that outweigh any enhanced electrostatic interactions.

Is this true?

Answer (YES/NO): NO